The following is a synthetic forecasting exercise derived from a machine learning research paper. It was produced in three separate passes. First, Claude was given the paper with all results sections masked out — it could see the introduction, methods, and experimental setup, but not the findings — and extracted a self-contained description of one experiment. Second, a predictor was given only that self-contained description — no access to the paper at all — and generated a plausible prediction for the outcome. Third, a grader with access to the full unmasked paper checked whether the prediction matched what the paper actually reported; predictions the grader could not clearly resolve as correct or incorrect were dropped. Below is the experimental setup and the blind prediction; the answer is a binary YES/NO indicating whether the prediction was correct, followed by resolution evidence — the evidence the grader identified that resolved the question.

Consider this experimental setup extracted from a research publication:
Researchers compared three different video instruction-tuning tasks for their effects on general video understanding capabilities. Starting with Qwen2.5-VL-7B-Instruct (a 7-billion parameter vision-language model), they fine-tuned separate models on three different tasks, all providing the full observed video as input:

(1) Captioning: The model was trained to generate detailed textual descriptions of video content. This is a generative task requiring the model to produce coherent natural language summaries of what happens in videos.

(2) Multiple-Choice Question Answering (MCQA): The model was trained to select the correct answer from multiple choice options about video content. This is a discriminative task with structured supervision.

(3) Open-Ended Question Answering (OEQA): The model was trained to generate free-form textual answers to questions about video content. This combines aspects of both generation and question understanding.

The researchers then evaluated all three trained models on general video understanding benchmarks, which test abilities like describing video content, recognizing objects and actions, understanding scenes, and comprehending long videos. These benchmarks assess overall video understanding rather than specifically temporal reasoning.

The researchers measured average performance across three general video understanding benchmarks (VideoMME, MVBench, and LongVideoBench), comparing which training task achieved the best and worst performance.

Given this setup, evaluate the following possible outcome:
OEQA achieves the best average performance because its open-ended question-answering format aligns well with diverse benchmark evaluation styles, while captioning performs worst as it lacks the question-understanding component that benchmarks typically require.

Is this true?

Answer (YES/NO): NO